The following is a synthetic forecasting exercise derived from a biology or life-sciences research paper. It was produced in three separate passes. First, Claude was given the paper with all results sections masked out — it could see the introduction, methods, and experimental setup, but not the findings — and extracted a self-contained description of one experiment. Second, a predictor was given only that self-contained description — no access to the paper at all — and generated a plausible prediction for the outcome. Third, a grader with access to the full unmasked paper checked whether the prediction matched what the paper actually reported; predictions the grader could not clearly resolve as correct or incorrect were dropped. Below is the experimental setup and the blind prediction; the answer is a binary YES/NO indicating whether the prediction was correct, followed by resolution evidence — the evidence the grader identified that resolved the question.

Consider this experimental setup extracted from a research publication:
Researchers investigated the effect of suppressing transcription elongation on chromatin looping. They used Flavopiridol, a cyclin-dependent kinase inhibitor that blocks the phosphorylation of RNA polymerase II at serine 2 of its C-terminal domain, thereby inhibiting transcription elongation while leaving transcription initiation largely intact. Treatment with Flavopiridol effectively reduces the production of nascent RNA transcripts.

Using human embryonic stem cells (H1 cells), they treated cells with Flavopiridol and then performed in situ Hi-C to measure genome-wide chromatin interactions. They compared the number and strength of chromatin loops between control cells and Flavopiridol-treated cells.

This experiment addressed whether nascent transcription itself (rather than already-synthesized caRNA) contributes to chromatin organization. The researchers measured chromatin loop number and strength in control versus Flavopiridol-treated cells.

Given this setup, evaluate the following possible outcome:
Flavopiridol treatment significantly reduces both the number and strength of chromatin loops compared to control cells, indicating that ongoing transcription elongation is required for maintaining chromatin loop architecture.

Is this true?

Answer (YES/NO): NO